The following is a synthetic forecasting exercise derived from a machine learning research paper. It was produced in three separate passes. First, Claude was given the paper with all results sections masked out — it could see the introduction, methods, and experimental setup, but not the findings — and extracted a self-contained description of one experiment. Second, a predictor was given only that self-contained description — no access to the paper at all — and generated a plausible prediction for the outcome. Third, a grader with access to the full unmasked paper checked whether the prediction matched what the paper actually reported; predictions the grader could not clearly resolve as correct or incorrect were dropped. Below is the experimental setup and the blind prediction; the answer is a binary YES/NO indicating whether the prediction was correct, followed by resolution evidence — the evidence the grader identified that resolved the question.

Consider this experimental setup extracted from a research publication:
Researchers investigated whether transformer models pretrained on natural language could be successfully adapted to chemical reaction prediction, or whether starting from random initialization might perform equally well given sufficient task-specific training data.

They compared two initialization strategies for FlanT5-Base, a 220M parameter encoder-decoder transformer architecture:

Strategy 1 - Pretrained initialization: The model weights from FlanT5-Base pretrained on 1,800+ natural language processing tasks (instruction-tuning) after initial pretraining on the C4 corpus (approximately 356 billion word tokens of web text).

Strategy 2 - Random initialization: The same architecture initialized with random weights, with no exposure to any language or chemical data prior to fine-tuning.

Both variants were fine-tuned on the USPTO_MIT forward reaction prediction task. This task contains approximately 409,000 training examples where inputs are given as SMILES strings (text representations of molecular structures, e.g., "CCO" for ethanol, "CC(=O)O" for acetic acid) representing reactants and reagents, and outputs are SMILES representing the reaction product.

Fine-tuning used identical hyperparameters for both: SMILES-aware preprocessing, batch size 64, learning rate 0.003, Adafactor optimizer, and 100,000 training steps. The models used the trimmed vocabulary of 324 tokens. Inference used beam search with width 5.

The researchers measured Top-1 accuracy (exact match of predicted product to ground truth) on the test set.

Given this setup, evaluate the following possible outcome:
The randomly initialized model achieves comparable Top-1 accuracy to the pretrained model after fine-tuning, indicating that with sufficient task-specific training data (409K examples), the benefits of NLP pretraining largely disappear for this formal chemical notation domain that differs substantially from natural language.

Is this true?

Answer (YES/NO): NO